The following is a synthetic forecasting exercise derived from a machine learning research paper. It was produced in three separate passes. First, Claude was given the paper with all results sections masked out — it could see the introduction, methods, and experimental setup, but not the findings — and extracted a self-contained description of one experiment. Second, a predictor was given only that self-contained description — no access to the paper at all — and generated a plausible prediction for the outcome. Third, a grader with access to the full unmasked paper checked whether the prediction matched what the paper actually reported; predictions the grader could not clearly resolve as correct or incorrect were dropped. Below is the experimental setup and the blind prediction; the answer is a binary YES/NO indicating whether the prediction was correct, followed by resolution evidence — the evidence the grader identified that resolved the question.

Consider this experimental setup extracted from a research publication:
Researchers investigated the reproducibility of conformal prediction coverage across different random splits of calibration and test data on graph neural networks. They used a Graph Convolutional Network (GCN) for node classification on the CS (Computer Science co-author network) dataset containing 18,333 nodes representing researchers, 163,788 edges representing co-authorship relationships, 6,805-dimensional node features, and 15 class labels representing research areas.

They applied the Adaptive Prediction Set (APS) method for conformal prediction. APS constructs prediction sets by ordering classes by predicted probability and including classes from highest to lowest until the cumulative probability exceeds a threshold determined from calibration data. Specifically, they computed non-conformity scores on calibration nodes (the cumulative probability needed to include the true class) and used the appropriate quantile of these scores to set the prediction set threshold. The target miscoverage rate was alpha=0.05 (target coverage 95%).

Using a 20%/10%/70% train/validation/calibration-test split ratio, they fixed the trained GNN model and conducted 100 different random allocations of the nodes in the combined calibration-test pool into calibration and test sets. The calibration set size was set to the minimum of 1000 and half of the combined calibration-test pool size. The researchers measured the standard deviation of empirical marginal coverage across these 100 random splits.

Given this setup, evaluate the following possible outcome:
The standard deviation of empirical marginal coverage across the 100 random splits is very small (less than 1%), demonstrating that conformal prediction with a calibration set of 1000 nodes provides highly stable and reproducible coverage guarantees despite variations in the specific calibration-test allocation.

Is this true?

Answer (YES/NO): YES